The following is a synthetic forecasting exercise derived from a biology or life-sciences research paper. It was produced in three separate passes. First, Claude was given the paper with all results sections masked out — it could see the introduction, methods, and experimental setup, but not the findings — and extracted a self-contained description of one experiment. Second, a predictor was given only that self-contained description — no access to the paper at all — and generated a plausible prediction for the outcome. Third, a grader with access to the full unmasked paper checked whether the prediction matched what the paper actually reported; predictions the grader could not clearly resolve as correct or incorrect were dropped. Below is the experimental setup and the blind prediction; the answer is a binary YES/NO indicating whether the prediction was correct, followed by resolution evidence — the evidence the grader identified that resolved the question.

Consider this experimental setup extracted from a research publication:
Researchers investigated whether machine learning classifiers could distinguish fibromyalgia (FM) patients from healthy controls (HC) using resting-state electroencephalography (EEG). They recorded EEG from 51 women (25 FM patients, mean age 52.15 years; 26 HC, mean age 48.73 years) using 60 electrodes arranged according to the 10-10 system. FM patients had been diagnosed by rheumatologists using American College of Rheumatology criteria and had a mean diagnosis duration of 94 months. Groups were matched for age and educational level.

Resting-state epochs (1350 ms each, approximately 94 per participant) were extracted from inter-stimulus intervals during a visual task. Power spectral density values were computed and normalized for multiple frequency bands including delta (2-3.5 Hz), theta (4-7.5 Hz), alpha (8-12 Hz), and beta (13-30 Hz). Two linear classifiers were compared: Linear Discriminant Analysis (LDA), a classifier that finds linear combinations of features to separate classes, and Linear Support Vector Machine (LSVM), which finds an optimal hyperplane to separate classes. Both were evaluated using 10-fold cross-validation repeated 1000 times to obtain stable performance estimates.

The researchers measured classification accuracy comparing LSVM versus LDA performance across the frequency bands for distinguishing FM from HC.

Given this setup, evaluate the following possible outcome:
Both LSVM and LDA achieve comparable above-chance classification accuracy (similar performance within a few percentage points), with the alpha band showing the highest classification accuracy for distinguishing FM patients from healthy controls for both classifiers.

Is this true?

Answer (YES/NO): NO